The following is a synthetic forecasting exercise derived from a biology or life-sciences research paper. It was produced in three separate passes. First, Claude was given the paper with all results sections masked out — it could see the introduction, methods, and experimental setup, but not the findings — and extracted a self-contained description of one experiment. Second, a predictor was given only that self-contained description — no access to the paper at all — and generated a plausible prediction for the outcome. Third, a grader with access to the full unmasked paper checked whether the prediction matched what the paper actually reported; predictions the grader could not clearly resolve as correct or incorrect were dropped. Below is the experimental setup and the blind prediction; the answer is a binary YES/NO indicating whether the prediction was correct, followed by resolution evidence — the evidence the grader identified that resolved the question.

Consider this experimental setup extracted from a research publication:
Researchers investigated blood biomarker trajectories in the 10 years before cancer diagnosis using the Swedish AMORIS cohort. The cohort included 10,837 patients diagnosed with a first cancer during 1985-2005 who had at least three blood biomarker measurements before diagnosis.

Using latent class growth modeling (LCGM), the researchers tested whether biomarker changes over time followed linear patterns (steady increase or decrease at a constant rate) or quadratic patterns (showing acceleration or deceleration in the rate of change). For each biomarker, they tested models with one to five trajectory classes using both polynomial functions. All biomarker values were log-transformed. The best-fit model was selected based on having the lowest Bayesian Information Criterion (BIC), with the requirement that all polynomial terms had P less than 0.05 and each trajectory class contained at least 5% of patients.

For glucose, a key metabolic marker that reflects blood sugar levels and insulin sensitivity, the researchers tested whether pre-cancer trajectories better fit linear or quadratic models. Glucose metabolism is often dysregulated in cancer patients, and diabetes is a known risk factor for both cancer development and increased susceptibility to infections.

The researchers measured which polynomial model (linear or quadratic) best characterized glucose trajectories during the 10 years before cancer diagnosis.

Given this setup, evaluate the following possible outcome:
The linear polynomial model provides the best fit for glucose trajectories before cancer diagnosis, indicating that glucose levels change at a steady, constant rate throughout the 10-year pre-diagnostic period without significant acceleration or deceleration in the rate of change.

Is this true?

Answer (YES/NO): YES